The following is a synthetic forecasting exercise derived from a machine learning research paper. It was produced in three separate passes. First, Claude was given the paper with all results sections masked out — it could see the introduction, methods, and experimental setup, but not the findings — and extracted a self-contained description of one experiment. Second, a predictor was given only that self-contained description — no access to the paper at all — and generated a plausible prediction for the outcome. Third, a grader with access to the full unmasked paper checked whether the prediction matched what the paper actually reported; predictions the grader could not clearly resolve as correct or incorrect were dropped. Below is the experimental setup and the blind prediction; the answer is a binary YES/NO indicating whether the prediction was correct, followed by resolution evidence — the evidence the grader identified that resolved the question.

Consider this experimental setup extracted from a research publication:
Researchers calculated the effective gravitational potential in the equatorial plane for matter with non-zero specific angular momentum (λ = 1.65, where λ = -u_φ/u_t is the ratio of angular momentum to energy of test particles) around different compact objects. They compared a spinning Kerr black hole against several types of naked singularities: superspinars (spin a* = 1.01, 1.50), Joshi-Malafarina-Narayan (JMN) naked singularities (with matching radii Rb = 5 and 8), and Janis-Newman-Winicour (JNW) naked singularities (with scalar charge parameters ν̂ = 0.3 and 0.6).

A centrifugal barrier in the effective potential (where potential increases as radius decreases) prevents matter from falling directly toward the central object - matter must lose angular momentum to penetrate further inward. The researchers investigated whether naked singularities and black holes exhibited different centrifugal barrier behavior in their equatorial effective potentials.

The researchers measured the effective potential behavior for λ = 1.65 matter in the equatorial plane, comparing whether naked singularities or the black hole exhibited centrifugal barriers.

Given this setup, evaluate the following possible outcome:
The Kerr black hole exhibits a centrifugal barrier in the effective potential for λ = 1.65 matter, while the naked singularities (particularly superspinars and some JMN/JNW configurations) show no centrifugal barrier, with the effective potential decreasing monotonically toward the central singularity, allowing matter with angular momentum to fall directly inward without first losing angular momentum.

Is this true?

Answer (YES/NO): NO